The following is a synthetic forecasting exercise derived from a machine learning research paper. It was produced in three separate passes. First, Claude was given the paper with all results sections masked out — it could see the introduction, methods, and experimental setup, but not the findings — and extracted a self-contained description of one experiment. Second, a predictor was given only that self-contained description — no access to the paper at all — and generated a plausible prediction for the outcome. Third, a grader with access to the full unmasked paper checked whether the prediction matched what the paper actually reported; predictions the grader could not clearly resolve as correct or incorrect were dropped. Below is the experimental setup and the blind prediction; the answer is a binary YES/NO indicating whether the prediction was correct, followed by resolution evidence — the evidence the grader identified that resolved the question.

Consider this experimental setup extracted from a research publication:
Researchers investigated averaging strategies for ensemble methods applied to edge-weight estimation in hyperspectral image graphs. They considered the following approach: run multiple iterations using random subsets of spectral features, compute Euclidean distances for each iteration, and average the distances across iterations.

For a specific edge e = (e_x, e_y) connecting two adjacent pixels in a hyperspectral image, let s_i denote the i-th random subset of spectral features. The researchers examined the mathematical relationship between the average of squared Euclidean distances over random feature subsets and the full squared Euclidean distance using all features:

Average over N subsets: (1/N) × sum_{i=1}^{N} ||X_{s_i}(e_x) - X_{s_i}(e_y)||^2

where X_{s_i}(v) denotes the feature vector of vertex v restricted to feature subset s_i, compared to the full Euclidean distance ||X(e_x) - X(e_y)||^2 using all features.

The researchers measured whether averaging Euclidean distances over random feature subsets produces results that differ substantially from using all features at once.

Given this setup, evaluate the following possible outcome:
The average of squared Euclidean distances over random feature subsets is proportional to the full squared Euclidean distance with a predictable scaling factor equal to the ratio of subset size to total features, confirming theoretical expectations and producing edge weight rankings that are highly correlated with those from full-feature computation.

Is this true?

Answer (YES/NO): NO